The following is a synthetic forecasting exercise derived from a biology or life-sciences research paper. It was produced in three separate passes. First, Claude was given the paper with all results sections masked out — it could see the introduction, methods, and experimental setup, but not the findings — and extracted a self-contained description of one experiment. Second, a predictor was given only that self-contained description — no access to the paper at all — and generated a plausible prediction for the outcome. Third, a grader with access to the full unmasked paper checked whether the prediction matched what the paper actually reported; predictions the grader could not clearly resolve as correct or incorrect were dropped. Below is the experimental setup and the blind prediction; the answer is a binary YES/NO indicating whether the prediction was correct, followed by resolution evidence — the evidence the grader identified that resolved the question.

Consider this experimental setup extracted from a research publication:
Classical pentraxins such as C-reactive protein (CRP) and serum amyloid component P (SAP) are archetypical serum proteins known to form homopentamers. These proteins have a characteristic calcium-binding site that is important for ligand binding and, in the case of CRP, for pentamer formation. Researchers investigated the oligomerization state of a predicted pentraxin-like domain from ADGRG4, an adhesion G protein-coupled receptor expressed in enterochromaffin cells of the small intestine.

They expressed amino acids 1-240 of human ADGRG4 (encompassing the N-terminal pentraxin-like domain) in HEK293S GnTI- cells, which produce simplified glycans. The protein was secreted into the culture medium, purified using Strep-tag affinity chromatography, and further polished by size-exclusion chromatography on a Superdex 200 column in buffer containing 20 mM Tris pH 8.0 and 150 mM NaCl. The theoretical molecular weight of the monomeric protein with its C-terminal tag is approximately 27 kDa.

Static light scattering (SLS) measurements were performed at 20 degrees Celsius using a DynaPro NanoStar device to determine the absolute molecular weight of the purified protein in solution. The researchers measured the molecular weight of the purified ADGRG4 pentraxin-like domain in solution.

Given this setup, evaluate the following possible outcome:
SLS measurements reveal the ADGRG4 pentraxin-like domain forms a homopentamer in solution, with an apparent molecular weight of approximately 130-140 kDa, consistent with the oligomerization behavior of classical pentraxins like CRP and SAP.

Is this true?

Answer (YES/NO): NO